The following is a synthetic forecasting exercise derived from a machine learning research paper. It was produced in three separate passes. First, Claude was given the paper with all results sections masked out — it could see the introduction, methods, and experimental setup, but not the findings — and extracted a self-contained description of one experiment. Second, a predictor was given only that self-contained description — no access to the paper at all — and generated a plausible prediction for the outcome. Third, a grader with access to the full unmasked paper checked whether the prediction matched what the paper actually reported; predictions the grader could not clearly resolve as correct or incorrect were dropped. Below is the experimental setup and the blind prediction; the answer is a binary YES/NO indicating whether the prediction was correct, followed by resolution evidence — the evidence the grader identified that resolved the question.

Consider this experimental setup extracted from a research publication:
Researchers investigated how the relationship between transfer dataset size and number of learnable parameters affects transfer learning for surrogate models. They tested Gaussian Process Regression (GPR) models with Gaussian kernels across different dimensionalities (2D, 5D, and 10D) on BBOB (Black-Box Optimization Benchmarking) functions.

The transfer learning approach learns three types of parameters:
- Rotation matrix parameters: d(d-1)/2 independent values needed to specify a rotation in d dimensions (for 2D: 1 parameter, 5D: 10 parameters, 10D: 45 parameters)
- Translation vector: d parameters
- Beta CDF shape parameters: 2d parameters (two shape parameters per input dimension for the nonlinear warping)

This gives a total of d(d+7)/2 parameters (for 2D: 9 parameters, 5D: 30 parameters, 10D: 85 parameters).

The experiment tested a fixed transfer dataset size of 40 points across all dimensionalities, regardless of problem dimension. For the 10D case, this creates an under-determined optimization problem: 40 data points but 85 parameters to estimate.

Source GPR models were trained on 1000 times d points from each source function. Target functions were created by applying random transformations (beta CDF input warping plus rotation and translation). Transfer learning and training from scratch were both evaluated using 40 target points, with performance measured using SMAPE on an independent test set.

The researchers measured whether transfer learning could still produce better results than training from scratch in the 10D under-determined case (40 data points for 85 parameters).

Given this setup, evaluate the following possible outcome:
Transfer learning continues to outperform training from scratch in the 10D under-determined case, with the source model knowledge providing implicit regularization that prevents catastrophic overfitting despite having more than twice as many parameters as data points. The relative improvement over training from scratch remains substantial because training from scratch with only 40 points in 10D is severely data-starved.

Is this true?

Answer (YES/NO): YES